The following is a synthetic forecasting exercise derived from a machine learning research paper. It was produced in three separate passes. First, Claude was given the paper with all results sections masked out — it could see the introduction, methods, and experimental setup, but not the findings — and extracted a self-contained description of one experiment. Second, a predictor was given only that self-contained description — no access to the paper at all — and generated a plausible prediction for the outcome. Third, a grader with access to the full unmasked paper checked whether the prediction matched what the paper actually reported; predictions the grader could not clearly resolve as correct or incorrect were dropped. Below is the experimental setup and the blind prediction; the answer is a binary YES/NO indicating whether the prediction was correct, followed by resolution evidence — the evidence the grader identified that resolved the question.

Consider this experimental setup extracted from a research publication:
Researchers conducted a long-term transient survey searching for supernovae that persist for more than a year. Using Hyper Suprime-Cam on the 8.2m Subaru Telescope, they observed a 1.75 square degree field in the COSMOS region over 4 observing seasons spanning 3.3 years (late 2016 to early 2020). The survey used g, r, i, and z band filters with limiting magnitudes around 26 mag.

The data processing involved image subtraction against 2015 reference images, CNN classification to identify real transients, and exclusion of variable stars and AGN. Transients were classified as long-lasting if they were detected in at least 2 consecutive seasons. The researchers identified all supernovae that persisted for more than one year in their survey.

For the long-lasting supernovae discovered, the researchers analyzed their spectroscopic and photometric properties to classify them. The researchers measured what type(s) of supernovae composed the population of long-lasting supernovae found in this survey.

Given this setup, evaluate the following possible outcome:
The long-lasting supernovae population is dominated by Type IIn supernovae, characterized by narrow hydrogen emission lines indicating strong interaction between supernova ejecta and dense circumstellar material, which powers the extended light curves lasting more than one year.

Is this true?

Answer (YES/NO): YES